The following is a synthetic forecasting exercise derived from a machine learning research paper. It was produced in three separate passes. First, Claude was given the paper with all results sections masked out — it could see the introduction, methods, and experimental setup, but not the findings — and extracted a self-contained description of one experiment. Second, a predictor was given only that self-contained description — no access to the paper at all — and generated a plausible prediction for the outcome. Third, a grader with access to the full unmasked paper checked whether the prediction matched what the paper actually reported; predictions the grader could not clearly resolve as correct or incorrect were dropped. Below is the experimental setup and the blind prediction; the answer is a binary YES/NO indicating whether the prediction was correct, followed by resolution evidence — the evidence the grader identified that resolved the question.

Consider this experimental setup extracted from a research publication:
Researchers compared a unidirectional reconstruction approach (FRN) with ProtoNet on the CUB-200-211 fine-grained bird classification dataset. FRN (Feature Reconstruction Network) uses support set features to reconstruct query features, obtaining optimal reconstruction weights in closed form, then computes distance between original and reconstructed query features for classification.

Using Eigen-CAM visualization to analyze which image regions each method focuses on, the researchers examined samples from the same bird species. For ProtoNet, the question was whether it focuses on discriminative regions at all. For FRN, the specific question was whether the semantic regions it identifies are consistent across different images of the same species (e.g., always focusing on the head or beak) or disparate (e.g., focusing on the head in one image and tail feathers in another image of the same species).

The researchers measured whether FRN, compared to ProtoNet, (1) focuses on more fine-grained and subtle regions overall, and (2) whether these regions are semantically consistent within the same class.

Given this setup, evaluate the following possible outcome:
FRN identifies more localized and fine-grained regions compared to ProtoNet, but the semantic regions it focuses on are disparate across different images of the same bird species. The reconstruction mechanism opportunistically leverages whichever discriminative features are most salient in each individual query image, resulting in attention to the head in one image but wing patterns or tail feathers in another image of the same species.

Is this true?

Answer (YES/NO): YES